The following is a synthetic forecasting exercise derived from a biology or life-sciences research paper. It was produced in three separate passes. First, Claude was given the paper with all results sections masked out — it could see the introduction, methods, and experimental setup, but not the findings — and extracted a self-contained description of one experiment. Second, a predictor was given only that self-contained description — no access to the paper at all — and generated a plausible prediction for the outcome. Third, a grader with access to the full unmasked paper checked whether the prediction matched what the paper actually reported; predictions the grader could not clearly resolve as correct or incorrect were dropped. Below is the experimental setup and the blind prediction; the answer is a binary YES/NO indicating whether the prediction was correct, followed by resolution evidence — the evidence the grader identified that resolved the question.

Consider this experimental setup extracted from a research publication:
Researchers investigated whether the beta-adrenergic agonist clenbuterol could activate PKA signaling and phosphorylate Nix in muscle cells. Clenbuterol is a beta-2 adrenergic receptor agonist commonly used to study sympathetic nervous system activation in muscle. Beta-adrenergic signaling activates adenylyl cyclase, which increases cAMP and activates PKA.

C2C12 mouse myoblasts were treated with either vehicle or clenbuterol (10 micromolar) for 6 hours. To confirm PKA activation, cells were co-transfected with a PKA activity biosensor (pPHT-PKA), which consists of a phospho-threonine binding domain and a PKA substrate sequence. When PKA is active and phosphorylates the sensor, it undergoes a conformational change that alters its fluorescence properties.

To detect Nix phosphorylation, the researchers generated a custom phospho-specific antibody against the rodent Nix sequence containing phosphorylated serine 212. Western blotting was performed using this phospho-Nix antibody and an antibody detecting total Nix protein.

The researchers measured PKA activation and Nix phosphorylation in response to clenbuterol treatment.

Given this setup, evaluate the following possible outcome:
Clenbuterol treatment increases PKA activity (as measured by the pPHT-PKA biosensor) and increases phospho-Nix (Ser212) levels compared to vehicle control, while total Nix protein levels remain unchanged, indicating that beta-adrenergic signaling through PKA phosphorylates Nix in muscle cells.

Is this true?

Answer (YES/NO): YES